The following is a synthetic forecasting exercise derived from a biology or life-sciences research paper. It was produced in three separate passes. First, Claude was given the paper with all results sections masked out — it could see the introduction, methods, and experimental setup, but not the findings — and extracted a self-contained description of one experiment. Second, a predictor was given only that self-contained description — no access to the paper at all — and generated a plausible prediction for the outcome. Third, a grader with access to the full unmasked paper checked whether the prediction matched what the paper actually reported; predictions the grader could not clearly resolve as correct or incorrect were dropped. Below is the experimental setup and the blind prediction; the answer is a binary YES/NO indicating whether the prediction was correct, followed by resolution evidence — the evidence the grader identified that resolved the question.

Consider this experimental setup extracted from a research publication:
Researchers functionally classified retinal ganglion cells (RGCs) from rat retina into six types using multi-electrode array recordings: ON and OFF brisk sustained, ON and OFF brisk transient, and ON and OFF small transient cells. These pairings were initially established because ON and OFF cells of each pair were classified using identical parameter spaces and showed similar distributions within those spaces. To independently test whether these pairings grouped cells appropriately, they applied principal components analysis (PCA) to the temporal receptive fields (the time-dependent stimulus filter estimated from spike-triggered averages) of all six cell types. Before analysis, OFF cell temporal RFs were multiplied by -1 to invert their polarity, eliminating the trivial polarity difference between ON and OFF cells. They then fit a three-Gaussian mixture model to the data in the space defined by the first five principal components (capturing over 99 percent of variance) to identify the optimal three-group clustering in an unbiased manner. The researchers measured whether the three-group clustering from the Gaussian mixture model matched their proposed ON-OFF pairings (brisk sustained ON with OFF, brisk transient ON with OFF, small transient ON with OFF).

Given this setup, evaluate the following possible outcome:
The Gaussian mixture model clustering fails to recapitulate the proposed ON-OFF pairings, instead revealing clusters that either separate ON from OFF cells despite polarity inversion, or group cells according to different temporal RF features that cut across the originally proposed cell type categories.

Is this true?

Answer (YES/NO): NO